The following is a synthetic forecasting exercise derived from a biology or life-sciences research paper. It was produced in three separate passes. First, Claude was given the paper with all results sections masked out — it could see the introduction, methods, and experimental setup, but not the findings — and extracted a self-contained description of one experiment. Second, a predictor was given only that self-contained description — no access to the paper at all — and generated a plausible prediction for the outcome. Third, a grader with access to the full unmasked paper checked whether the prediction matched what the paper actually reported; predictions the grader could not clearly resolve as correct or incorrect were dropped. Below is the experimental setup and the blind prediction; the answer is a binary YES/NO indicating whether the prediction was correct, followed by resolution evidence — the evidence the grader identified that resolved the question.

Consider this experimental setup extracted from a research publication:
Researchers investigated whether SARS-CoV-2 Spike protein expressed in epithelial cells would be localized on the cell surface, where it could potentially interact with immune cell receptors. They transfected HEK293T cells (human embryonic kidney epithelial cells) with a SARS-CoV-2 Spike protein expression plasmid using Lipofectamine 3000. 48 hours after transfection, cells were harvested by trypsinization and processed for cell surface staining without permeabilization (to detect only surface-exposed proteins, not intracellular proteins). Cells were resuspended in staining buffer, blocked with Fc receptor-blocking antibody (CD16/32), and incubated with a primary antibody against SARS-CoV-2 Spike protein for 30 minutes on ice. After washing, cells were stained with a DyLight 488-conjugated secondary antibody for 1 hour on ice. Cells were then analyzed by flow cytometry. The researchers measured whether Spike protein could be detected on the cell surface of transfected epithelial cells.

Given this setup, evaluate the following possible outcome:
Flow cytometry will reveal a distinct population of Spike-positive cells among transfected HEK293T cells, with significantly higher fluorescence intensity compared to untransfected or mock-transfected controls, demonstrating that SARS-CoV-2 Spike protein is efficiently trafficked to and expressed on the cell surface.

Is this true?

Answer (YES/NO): NO